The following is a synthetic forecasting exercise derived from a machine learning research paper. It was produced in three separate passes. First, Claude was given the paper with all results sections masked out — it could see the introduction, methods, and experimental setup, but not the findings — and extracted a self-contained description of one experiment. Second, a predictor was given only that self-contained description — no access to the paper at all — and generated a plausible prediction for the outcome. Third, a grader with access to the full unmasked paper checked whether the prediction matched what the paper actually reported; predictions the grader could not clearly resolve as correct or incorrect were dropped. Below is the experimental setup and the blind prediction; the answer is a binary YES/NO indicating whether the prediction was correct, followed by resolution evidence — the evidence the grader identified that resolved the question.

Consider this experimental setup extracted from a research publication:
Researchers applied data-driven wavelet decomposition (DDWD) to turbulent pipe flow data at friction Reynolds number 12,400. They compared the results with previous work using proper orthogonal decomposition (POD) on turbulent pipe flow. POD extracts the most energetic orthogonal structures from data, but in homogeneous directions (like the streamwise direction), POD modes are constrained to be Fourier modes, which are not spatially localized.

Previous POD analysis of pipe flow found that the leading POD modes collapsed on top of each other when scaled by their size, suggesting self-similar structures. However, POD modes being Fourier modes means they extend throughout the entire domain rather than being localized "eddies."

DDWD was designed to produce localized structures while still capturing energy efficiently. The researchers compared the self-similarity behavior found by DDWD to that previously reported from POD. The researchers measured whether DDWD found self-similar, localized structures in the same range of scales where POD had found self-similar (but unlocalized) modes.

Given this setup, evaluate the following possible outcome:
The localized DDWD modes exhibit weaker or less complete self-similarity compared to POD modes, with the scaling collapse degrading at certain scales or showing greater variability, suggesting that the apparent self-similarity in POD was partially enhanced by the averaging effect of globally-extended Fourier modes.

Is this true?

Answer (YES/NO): NO